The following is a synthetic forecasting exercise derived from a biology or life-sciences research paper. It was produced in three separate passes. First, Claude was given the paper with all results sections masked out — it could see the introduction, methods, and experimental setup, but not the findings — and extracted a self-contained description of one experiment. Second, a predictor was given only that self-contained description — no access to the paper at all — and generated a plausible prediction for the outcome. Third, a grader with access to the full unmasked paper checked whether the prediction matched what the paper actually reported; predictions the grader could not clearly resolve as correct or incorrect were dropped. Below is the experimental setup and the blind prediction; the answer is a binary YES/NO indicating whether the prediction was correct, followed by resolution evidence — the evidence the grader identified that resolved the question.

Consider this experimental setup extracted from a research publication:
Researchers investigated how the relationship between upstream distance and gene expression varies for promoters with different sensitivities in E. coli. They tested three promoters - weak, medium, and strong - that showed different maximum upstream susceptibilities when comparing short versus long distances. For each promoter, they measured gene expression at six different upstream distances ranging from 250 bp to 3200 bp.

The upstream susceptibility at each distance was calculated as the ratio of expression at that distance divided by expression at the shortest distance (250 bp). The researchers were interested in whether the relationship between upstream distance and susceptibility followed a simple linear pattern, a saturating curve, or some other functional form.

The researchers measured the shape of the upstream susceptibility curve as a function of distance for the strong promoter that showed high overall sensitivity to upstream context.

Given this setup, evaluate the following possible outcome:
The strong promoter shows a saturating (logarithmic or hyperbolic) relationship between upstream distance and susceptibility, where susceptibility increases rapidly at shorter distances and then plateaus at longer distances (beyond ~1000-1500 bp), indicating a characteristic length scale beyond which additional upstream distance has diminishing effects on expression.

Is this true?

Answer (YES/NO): YES